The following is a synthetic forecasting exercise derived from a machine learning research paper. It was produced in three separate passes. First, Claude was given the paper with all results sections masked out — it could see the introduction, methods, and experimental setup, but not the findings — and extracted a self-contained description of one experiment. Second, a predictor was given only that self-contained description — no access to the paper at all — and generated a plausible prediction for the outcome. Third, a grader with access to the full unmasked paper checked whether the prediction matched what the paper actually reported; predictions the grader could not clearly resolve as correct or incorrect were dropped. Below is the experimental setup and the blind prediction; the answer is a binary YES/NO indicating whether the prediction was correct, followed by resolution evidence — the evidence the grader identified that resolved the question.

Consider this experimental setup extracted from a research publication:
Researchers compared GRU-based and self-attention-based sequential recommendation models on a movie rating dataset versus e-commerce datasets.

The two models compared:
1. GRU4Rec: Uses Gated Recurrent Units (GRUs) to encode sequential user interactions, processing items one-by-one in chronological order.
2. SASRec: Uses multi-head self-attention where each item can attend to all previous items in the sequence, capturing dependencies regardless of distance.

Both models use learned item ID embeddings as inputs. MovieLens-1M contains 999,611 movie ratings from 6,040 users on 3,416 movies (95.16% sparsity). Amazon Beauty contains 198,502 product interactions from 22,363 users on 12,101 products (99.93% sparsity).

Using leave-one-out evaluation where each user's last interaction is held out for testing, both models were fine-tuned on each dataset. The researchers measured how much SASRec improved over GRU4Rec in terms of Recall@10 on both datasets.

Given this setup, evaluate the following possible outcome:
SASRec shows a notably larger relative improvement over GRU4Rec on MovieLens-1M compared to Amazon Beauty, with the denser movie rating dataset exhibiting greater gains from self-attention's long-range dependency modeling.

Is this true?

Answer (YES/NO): NO